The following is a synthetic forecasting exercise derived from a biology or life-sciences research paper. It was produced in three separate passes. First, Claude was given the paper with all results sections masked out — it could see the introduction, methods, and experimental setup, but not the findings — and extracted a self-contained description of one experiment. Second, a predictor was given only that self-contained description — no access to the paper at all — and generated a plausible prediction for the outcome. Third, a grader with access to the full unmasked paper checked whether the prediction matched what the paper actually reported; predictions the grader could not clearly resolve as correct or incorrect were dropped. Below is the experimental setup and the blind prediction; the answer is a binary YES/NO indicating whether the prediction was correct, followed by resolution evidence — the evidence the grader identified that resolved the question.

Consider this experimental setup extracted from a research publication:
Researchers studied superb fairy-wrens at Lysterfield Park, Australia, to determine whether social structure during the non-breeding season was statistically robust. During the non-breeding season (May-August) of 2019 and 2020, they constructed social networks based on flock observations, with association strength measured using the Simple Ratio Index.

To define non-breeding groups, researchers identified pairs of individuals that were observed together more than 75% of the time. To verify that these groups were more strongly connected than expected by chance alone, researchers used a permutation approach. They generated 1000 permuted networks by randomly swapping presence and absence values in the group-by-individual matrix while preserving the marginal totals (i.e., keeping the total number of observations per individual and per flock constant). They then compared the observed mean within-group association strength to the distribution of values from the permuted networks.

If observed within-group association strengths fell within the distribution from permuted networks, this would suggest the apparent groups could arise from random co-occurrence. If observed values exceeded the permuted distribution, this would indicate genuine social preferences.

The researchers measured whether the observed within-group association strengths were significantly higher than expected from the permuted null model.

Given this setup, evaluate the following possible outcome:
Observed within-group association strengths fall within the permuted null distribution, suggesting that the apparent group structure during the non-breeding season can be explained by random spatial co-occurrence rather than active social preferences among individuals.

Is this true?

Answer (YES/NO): NO